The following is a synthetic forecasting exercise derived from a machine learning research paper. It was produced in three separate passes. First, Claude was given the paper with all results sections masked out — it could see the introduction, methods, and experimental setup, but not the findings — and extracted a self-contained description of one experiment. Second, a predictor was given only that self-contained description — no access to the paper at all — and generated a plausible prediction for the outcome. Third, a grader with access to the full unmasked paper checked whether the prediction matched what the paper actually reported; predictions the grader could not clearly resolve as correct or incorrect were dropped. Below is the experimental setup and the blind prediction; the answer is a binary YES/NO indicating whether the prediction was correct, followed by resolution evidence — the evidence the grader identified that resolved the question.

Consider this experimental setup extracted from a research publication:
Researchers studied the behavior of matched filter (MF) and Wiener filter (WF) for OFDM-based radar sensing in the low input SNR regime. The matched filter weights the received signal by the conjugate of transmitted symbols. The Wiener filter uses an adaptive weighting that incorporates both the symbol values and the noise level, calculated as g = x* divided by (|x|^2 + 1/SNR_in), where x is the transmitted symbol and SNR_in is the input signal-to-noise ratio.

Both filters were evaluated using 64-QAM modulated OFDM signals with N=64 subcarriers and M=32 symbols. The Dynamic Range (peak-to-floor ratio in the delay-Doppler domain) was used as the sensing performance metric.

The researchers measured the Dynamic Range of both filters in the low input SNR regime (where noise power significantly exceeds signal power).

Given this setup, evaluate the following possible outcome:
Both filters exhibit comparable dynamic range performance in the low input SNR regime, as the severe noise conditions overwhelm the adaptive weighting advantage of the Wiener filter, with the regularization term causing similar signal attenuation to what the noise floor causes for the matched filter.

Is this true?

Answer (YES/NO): YES